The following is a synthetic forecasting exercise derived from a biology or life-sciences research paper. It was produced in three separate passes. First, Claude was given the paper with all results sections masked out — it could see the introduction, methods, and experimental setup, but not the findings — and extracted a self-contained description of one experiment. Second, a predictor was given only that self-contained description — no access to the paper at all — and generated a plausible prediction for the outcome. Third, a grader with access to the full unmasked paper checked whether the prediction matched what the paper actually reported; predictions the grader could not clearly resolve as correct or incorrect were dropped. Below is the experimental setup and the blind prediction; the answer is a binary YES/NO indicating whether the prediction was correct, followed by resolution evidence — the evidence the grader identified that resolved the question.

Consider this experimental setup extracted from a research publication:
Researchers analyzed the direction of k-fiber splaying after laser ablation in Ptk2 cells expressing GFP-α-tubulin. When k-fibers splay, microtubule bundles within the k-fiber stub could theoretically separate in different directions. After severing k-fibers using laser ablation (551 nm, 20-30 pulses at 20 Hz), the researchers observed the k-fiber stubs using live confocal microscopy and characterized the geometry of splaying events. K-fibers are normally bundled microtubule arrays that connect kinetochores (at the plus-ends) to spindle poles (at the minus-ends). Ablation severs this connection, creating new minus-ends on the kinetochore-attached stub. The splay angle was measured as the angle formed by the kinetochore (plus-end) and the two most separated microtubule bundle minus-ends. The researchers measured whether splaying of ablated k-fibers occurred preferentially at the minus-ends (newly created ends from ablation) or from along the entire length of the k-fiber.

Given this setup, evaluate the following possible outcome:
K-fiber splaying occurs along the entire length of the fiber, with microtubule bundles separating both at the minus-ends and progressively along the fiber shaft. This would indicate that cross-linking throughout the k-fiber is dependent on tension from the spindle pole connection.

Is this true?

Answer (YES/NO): NO